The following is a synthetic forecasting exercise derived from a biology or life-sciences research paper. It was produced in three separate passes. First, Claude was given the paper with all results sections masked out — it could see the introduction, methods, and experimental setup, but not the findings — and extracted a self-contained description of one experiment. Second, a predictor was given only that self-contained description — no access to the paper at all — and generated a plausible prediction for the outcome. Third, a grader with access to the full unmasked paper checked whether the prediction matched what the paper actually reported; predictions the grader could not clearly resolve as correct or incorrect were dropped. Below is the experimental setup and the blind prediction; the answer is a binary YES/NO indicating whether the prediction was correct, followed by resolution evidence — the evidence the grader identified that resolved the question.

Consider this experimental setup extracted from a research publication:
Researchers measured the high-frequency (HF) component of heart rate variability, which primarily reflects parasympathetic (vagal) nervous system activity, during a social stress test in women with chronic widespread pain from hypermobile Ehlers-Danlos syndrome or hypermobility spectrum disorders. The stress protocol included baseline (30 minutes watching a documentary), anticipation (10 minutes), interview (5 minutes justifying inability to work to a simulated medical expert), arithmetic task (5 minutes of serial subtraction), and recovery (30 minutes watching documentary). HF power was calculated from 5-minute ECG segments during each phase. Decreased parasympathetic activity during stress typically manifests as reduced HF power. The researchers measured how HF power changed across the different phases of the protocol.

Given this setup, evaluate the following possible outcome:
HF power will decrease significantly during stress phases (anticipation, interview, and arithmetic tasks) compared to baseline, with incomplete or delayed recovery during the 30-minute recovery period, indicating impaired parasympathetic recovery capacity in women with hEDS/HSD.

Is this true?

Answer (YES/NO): NO